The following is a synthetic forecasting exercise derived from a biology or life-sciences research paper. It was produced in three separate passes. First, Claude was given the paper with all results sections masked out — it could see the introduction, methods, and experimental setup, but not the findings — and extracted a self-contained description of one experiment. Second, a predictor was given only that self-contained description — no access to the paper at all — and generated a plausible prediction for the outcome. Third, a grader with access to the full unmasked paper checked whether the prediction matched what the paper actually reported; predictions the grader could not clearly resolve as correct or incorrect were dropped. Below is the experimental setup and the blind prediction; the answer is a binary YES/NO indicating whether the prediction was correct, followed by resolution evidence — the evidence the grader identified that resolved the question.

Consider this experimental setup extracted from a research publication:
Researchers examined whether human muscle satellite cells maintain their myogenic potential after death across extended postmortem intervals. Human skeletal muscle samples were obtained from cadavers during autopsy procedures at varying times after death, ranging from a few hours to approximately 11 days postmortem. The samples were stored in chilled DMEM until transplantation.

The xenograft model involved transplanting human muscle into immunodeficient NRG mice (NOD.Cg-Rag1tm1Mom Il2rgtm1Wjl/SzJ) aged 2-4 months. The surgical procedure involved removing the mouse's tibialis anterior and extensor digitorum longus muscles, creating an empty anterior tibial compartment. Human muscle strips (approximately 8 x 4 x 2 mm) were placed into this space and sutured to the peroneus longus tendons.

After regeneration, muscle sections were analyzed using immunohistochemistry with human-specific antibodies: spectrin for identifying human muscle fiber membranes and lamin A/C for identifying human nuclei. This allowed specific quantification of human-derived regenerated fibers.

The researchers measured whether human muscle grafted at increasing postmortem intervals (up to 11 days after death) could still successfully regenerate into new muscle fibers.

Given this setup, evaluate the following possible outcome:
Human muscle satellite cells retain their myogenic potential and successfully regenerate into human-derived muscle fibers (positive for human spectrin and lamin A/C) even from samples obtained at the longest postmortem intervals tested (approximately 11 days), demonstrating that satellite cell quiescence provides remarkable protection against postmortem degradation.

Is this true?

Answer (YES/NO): YES